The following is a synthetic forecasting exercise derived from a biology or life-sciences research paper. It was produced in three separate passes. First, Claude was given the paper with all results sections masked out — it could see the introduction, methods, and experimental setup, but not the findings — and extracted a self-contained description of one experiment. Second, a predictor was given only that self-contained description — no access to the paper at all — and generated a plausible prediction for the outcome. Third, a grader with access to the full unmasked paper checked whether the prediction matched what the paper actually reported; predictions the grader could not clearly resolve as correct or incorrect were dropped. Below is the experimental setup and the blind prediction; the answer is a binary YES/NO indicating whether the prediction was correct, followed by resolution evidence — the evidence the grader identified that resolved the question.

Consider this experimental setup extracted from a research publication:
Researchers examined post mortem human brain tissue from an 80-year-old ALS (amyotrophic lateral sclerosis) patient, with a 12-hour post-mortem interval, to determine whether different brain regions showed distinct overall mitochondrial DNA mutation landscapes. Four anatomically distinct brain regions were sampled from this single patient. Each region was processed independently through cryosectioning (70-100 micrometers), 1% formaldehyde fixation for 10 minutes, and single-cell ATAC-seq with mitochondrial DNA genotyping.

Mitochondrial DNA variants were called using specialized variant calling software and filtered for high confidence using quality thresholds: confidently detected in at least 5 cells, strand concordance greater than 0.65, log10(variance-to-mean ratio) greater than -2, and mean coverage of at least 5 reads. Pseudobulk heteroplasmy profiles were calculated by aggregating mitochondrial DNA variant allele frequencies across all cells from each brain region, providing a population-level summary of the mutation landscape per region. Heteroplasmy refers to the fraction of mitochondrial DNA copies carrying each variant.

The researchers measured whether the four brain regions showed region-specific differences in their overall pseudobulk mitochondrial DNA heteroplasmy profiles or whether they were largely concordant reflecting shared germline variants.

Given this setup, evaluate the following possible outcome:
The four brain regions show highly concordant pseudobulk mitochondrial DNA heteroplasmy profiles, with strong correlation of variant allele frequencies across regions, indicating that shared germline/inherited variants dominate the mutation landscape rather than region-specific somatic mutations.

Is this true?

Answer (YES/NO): NO